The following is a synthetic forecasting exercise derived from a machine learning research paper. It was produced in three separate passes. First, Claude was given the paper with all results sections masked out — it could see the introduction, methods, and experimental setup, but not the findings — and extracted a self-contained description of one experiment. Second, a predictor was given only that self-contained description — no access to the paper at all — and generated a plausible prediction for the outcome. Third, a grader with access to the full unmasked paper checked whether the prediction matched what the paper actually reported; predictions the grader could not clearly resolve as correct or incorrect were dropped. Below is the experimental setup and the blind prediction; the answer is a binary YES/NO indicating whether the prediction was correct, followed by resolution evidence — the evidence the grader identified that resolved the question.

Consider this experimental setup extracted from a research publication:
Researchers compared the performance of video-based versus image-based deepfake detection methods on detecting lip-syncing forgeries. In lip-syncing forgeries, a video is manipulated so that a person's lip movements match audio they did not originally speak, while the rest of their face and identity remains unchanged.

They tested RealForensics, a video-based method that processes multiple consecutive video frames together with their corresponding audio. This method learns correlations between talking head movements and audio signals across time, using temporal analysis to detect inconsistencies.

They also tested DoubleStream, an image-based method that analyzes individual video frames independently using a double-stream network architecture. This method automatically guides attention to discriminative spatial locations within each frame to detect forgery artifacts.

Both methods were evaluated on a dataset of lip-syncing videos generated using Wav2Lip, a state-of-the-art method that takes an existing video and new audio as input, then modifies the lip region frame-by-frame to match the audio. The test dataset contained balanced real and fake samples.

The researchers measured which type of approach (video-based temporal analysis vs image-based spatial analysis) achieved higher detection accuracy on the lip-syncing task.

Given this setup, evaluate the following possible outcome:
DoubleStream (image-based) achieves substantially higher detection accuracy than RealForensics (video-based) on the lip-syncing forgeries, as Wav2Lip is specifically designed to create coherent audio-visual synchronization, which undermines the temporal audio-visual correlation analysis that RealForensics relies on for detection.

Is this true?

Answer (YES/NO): NO